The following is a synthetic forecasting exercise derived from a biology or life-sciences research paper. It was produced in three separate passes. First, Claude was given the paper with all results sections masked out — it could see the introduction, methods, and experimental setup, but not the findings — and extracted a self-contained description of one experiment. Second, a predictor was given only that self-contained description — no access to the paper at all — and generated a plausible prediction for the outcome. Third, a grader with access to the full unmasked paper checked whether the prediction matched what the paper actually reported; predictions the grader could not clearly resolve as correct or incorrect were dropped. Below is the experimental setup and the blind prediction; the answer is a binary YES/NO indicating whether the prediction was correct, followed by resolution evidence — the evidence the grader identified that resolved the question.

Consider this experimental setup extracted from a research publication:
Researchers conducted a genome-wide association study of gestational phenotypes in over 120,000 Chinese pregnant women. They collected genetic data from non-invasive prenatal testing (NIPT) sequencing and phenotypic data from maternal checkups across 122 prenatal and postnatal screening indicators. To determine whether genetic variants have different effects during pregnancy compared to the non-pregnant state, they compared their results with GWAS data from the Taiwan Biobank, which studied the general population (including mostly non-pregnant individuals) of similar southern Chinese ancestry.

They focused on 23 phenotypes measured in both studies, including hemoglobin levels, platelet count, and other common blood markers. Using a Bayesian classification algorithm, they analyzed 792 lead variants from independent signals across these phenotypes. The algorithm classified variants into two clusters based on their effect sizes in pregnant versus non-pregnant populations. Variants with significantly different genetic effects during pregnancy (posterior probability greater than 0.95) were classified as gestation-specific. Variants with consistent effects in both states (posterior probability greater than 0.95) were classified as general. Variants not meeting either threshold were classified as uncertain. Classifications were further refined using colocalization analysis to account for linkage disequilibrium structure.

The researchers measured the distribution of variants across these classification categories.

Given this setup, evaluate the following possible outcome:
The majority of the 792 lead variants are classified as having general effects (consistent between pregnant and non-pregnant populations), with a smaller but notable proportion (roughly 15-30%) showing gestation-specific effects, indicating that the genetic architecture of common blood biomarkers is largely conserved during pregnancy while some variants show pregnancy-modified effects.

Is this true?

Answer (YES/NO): NO